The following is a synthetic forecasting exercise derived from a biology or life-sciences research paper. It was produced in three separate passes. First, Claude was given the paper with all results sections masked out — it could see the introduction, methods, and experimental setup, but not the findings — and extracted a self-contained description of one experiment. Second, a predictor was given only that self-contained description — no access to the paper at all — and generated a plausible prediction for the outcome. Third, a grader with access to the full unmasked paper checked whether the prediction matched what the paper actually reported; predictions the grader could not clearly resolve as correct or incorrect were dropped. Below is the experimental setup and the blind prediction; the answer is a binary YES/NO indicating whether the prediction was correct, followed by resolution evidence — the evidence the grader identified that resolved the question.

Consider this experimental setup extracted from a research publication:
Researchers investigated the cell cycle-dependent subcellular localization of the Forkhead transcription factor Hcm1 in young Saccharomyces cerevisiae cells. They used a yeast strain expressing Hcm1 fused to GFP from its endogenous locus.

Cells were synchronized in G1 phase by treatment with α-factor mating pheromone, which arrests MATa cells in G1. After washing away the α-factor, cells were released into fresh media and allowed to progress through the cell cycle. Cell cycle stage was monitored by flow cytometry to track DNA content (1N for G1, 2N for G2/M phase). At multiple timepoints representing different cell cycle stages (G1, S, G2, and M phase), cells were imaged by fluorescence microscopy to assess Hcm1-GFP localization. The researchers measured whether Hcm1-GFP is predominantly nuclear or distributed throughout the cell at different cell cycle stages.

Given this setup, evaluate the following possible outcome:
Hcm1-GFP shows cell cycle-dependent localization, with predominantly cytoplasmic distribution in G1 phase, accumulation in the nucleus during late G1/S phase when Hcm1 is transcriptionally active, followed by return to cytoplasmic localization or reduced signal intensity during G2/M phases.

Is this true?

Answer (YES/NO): NO